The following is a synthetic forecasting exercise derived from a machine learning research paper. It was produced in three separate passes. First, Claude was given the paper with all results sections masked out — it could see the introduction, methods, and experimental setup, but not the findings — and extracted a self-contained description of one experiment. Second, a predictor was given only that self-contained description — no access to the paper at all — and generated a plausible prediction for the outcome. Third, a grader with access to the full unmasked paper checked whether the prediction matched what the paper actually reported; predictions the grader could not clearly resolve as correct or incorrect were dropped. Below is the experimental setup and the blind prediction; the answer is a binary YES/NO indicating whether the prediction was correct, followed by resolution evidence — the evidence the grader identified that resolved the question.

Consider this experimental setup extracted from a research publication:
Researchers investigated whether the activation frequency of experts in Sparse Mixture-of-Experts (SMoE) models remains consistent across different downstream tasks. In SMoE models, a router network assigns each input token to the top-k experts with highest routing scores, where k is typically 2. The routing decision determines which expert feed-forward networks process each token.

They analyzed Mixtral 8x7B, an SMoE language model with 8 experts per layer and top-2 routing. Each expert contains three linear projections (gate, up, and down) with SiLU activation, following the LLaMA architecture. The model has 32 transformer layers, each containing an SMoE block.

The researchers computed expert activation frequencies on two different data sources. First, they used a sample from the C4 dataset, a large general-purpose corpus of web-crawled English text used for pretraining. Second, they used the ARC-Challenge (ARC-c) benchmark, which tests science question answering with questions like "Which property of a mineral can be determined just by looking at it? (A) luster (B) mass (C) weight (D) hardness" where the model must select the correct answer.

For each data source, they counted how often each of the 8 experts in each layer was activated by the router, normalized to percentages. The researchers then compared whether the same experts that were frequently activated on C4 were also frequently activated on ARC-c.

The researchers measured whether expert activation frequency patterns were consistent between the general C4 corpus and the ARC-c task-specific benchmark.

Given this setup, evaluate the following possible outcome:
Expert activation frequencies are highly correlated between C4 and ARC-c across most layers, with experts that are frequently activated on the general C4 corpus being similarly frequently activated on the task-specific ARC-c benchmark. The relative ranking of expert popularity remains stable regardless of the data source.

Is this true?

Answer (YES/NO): NO